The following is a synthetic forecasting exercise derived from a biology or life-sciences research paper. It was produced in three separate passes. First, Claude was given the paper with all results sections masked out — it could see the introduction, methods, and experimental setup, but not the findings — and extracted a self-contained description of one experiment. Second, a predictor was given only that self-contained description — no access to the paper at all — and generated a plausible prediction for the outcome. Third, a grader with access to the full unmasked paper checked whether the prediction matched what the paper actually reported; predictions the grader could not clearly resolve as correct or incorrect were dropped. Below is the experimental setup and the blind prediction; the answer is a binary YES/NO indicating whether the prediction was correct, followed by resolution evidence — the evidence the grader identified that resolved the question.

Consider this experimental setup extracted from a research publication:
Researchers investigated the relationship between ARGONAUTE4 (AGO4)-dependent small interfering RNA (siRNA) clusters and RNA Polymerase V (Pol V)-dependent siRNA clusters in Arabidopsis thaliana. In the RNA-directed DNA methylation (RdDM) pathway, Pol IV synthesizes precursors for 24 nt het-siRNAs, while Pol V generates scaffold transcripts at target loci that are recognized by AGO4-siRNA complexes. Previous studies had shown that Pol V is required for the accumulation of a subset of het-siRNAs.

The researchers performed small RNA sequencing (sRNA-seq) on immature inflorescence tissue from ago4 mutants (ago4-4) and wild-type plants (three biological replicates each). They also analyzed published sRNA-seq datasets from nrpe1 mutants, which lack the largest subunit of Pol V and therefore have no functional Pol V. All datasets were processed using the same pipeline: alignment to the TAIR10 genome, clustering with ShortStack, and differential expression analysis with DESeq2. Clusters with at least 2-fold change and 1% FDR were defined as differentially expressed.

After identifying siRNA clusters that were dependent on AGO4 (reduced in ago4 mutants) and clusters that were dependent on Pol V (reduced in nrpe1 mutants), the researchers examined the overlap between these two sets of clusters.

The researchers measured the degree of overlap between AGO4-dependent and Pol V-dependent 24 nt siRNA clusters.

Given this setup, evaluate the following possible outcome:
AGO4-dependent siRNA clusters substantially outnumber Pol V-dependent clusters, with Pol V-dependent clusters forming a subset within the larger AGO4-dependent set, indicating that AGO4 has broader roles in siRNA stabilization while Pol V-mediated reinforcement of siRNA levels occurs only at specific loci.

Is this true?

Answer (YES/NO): NO